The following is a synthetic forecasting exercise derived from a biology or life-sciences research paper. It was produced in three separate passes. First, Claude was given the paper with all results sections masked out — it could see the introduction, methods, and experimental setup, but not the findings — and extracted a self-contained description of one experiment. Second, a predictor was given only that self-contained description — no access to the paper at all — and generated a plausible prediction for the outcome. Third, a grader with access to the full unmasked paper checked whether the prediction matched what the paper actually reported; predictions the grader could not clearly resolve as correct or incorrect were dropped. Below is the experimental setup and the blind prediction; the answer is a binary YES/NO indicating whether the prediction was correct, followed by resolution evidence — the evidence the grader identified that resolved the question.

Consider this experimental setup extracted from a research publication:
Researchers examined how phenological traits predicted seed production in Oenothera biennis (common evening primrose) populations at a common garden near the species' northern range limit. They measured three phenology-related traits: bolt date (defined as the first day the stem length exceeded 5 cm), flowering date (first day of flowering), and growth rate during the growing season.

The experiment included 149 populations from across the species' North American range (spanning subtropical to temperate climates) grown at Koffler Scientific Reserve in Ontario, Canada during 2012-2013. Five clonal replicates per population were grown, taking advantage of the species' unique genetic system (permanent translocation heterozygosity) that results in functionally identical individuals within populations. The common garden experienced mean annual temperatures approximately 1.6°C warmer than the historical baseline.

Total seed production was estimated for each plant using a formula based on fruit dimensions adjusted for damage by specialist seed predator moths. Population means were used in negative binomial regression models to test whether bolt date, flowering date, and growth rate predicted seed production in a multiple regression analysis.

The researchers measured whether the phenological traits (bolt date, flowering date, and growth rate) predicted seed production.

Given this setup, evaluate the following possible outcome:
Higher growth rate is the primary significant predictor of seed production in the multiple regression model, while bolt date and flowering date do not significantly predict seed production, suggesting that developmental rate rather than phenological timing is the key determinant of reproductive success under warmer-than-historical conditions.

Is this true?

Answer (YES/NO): NO